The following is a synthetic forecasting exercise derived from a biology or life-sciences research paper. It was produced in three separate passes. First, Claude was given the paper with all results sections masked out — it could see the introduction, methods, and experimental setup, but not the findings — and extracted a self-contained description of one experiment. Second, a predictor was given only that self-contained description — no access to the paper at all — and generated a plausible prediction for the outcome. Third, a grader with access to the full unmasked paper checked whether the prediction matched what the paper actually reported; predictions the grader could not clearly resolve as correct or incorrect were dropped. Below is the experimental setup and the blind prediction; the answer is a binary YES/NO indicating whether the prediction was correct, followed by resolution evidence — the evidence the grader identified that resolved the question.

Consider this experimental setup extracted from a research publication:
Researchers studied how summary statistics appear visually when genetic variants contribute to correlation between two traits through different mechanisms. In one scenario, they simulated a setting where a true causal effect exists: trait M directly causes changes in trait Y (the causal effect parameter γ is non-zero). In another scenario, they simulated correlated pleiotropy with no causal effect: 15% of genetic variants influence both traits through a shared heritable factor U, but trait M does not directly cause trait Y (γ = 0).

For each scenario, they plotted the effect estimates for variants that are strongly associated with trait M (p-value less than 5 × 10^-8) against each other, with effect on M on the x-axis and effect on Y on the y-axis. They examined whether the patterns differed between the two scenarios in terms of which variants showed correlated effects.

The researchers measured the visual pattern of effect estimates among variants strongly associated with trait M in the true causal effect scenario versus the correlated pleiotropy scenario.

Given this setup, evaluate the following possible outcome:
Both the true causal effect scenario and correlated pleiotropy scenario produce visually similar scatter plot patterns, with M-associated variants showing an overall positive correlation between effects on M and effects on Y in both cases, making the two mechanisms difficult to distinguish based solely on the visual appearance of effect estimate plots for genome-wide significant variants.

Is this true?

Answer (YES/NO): NO